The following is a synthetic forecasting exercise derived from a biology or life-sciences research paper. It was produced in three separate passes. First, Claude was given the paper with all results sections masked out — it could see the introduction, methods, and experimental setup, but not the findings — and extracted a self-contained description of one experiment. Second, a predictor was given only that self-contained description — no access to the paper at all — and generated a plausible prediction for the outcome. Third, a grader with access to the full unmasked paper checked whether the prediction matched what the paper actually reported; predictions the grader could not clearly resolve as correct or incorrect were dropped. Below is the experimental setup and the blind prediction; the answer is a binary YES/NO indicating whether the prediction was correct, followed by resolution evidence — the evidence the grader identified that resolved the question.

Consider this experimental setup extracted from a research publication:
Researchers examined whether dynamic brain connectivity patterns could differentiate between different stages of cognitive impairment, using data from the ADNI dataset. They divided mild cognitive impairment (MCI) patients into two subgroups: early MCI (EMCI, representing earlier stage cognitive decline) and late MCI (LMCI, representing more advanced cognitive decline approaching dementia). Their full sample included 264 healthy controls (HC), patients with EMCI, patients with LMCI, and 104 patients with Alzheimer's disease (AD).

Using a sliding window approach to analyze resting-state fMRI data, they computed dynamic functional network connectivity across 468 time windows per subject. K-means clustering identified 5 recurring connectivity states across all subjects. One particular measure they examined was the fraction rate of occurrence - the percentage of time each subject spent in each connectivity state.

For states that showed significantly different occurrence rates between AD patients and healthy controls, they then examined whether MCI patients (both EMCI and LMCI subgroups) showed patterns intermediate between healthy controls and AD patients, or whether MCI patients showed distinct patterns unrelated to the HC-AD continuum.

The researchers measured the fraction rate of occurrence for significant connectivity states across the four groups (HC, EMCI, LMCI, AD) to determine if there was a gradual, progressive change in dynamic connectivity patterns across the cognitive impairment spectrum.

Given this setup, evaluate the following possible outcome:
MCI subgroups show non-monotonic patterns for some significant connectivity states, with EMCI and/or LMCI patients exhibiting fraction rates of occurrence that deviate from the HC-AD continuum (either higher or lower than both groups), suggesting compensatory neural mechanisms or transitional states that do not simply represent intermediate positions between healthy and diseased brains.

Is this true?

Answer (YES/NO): NO